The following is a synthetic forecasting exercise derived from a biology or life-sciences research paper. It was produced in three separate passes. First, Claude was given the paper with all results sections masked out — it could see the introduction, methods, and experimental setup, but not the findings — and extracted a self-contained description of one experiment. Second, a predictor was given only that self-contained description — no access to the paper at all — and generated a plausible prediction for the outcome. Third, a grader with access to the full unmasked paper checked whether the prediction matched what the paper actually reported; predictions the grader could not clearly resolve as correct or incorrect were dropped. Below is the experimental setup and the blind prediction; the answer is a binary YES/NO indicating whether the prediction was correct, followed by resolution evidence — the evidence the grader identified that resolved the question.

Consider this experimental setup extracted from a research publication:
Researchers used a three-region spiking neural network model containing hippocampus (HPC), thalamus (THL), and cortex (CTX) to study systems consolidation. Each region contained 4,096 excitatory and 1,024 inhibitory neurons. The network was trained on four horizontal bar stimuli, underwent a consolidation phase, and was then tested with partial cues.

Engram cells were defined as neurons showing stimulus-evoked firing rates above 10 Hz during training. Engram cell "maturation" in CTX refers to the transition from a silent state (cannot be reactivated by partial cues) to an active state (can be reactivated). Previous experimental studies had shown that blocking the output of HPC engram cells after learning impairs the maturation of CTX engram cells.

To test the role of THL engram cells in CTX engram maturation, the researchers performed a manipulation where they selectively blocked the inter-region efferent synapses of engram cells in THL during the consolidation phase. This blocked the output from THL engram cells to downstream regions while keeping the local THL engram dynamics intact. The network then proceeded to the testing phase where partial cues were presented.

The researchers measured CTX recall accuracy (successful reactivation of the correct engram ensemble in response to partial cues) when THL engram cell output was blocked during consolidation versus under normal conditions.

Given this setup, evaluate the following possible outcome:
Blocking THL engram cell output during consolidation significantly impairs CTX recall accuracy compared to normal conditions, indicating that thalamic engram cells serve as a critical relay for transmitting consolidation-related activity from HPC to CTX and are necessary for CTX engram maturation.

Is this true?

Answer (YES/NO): YES